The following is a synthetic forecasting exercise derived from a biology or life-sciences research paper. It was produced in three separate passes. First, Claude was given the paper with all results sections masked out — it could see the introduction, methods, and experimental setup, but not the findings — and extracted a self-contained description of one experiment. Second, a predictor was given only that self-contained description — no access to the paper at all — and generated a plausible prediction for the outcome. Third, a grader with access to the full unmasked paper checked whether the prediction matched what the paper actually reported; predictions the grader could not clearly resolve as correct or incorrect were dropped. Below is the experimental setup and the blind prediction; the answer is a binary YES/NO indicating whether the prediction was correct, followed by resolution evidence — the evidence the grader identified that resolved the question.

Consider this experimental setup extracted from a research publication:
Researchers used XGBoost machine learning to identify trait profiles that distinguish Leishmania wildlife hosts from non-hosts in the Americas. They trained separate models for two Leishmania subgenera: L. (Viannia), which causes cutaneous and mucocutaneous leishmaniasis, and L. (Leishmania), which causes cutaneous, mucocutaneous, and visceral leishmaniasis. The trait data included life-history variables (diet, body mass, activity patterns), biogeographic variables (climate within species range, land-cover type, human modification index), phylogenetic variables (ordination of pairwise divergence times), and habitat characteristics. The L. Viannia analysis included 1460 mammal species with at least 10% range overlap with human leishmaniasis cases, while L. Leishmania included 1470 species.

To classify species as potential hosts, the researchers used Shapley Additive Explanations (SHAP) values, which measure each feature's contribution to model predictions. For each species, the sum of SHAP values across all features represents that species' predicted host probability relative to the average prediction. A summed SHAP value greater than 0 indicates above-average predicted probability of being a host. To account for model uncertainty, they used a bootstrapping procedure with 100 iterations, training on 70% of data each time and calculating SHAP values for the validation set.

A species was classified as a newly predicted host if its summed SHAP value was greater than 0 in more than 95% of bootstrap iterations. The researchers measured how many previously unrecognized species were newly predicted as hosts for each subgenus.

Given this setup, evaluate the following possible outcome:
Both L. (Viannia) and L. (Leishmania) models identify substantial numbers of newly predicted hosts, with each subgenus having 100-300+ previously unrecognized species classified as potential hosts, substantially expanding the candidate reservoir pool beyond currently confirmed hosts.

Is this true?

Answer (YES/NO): NO